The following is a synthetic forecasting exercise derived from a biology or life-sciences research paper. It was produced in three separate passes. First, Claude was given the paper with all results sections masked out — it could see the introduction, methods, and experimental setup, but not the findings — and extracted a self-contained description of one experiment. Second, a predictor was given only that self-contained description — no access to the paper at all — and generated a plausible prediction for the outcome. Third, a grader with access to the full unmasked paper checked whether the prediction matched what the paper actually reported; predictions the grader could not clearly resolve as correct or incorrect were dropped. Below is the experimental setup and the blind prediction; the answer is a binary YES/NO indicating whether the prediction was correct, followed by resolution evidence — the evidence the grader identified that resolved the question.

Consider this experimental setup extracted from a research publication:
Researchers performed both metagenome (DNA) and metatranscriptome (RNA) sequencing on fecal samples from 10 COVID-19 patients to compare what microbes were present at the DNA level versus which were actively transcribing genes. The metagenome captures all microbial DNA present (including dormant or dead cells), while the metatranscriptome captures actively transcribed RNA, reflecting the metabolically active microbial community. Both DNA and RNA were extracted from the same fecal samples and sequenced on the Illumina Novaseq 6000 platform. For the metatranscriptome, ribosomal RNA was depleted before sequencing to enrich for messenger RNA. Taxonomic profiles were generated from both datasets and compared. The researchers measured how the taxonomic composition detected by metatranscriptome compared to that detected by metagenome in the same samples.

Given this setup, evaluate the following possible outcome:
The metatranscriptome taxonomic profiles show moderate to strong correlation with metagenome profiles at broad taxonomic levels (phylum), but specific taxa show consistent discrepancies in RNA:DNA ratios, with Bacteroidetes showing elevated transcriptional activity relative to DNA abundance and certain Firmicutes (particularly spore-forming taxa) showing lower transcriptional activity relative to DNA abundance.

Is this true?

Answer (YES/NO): NO